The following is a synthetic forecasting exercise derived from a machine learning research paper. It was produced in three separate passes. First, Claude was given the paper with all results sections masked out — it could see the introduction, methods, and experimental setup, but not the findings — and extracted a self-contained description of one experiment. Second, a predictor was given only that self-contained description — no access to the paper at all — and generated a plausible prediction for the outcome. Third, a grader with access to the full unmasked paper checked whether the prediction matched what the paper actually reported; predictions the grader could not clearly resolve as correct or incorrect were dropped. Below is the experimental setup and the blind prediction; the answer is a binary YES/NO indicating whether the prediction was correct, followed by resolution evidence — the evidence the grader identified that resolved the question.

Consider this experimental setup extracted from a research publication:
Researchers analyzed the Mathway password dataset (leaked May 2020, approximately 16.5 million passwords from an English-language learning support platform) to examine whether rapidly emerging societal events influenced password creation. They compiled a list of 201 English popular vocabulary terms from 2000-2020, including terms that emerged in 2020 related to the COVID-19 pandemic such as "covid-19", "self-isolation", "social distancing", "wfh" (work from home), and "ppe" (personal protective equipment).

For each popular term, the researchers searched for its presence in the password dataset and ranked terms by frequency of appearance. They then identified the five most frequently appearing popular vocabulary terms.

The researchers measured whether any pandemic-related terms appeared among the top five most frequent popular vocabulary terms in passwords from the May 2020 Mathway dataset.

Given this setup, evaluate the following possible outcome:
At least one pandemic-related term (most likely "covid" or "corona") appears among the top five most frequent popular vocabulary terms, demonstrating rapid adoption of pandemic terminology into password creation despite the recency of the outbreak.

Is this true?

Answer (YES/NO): YES